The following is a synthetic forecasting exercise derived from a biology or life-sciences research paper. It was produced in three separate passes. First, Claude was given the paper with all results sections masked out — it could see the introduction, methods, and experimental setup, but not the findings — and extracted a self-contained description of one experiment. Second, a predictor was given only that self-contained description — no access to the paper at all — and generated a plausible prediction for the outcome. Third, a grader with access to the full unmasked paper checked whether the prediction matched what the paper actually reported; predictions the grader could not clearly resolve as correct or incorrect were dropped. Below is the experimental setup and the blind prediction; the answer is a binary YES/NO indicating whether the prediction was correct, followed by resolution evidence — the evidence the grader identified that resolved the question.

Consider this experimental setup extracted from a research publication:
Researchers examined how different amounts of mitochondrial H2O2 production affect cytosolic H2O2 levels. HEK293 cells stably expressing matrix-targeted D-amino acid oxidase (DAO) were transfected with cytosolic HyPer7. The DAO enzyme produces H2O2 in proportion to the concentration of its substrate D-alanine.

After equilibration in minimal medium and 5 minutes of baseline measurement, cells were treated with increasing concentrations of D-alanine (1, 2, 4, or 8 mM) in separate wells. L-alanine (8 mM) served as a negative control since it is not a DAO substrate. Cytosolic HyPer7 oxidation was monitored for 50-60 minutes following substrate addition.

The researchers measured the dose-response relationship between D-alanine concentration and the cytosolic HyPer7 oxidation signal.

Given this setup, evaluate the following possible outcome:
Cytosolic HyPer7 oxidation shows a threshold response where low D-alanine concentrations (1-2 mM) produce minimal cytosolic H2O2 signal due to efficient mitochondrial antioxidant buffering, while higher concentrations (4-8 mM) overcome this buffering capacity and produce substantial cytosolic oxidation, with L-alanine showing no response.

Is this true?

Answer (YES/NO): NO